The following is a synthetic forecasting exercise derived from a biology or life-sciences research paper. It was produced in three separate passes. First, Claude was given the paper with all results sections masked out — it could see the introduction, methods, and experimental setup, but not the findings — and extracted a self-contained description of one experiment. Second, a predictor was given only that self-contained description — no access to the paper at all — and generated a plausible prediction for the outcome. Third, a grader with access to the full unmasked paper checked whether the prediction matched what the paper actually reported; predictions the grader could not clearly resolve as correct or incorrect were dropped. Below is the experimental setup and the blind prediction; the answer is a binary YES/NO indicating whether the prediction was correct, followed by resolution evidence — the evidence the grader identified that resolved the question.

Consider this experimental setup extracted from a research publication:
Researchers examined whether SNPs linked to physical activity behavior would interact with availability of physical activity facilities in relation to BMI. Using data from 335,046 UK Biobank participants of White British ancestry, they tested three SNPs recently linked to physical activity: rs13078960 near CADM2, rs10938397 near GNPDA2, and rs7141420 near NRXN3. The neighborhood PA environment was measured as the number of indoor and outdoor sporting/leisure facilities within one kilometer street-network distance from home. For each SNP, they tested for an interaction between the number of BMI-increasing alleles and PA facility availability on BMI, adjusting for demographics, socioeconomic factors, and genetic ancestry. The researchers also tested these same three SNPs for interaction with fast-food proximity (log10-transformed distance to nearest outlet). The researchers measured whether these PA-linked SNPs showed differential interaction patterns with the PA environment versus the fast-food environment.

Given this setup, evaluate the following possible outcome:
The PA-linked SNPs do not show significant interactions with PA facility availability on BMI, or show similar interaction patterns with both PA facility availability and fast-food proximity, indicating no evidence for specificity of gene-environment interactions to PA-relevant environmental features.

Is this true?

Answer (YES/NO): YES